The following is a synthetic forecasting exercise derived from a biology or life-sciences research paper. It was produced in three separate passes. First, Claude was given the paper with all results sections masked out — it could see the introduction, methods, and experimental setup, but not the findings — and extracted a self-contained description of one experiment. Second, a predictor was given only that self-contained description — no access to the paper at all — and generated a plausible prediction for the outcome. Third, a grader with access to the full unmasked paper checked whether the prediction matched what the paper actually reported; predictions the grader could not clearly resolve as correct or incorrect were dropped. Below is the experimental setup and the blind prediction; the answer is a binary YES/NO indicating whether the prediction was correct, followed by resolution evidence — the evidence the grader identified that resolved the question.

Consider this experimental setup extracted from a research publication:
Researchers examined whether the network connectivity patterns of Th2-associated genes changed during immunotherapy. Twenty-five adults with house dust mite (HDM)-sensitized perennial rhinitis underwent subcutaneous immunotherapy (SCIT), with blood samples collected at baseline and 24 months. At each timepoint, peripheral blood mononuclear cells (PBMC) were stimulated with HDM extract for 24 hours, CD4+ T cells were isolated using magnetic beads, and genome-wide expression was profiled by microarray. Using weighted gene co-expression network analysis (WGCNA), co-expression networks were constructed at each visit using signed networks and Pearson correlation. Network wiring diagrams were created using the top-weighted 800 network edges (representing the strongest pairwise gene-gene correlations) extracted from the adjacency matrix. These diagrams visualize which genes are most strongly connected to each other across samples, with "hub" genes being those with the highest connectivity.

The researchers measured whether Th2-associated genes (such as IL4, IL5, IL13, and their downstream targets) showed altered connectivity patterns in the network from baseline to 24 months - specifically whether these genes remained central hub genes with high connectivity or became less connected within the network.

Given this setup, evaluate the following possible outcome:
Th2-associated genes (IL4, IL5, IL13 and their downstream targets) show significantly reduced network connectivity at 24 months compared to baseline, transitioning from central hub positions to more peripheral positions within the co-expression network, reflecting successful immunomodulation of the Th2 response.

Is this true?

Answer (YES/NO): NO